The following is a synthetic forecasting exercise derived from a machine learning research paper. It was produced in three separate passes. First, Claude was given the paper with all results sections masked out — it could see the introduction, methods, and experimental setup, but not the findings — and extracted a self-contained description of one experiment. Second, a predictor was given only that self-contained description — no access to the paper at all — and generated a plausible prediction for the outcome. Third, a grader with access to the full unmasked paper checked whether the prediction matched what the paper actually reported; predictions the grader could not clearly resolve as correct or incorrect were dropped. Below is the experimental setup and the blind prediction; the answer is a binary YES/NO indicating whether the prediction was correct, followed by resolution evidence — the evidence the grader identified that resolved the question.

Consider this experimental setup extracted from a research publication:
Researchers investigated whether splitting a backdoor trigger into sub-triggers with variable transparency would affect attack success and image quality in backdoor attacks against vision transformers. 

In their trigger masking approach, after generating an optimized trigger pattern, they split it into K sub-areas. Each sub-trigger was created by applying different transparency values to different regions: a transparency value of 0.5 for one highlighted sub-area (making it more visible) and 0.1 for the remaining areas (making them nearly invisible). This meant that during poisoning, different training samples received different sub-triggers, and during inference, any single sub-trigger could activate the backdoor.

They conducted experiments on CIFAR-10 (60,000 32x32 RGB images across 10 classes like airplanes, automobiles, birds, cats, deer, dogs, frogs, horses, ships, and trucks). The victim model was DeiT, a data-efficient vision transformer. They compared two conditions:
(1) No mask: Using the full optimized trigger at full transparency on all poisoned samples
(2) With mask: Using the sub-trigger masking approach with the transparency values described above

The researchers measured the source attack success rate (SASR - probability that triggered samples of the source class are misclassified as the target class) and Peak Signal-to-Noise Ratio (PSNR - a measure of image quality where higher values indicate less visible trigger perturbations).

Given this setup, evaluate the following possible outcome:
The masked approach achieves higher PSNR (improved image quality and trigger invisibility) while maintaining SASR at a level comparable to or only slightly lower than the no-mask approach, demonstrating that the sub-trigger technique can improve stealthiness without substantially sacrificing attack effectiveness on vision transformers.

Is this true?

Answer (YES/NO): YES